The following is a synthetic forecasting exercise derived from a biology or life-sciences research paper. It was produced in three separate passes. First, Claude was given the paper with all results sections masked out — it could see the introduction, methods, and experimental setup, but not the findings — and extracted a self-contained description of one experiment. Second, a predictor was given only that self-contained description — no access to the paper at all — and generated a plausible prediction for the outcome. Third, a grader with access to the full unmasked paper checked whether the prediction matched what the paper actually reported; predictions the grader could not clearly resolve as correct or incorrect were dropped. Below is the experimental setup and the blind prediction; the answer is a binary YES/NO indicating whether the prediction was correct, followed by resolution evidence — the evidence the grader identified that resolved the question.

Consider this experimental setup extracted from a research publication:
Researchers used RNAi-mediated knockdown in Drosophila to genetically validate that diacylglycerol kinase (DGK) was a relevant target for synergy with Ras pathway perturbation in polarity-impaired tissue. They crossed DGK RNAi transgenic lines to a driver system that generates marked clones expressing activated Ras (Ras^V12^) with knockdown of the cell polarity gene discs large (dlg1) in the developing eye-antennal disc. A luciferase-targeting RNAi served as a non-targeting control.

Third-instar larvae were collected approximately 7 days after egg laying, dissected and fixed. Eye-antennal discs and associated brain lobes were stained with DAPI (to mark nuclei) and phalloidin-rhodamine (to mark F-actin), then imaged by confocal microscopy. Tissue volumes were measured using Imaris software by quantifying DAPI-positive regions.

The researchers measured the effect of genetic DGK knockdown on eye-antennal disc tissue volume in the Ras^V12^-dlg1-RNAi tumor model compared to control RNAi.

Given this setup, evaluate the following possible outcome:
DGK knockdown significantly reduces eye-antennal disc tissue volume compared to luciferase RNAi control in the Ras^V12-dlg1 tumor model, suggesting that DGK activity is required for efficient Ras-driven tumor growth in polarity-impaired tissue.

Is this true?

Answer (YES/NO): YES